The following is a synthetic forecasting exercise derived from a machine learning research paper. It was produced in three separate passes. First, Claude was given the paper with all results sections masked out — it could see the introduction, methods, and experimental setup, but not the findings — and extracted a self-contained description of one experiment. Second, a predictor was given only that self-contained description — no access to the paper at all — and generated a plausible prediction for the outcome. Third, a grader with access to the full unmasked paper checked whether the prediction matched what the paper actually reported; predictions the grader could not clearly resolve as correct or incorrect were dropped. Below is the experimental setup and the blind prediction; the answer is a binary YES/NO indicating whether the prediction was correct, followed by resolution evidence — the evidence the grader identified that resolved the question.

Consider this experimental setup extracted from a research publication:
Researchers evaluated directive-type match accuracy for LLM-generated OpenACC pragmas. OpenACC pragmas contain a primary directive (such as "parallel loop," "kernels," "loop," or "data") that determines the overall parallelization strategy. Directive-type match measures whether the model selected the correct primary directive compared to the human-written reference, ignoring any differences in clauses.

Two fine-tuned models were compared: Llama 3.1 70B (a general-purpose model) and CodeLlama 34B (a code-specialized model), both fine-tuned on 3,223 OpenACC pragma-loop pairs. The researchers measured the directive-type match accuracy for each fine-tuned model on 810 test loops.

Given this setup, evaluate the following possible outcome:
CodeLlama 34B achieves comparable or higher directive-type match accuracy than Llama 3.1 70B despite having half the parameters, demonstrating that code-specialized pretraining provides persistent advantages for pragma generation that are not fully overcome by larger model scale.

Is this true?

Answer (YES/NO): YES